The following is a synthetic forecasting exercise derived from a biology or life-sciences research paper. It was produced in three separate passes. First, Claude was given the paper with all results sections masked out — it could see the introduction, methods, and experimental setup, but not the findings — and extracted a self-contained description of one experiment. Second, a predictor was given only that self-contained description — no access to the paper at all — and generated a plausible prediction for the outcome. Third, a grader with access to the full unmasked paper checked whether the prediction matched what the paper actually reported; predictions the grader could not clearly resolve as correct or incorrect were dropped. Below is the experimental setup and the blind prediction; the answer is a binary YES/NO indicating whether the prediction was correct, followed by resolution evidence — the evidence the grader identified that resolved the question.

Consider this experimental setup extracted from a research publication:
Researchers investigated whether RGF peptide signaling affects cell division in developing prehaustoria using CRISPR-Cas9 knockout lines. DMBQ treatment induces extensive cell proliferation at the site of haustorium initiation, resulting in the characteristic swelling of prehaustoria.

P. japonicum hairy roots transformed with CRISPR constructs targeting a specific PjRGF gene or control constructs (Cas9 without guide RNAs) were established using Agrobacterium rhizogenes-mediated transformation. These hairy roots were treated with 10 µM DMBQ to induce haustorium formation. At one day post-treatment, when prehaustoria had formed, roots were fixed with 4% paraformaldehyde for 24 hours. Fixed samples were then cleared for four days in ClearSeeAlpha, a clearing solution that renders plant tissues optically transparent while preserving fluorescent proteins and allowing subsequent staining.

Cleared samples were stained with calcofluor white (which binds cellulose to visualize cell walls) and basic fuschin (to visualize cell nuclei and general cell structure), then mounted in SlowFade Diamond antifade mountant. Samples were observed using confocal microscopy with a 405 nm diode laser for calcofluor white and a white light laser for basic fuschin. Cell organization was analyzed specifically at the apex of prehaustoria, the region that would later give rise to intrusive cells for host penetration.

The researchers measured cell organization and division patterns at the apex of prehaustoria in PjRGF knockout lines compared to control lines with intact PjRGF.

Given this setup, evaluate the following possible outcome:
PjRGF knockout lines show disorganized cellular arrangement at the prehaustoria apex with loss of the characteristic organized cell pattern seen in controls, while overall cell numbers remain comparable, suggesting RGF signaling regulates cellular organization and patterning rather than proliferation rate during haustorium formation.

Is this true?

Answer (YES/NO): NO